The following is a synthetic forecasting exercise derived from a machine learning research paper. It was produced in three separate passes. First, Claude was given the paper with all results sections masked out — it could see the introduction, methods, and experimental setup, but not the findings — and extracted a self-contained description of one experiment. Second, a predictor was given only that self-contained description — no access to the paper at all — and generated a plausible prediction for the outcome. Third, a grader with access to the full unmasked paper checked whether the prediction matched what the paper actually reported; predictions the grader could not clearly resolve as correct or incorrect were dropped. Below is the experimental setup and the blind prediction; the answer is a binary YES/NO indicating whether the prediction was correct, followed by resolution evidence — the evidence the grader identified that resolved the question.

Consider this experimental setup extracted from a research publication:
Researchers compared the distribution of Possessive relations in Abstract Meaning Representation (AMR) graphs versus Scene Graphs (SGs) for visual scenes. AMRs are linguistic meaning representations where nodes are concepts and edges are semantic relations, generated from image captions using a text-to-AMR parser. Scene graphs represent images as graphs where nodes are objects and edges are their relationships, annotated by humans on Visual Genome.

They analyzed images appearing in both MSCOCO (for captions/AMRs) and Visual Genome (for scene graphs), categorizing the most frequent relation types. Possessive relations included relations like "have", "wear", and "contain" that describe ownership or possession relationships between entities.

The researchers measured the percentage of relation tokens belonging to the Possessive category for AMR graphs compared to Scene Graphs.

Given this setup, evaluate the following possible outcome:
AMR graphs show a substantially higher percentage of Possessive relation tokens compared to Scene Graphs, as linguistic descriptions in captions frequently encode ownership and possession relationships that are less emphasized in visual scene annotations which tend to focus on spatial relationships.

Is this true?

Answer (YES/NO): NO